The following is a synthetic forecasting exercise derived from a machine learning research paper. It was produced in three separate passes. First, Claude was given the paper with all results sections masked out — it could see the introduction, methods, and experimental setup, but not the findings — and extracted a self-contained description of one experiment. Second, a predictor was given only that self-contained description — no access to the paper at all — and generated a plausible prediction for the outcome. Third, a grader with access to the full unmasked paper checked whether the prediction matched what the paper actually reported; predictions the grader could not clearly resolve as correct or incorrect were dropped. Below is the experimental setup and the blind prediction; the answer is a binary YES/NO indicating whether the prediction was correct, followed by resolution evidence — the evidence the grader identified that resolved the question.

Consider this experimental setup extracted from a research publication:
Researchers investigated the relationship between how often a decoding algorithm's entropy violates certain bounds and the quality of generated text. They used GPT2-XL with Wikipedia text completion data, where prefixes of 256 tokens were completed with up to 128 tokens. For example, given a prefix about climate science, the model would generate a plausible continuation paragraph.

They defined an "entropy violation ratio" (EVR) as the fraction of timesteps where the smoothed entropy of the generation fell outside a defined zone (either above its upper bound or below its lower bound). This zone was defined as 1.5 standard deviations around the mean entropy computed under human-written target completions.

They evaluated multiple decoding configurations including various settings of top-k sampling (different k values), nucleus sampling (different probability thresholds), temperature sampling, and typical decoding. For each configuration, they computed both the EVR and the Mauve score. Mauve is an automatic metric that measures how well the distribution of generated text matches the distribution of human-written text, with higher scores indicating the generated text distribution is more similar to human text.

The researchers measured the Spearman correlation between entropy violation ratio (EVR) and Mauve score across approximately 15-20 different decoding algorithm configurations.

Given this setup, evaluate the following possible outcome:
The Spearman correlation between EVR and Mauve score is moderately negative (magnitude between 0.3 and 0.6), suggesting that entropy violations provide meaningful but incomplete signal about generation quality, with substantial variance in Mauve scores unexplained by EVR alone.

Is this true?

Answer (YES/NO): NO